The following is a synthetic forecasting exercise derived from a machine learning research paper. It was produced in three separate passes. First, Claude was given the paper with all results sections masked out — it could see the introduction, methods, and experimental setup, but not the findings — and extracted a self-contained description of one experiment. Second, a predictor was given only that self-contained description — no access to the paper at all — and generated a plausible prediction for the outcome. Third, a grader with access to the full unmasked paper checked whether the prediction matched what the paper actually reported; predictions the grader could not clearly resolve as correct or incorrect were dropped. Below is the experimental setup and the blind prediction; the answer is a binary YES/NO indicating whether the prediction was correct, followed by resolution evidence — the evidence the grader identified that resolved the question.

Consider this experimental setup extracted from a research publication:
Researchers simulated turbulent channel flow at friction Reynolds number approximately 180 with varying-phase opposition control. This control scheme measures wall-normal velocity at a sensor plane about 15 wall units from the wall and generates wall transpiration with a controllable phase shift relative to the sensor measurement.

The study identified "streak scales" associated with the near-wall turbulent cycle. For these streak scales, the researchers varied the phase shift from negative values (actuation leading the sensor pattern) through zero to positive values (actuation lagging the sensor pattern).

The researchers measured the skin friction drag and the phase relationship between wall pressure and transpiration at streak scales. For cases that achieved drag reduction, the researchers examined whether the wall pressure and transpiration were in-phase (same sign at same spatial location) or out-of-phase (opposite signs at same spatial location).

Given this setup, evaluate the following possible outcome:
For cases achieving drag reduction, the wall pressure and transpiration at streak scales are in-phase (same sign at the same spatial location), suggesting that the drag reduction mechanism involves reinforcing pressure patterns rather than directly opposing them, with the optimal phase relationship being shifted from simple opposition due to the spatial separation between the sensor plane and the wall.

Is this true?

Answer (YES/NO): YES